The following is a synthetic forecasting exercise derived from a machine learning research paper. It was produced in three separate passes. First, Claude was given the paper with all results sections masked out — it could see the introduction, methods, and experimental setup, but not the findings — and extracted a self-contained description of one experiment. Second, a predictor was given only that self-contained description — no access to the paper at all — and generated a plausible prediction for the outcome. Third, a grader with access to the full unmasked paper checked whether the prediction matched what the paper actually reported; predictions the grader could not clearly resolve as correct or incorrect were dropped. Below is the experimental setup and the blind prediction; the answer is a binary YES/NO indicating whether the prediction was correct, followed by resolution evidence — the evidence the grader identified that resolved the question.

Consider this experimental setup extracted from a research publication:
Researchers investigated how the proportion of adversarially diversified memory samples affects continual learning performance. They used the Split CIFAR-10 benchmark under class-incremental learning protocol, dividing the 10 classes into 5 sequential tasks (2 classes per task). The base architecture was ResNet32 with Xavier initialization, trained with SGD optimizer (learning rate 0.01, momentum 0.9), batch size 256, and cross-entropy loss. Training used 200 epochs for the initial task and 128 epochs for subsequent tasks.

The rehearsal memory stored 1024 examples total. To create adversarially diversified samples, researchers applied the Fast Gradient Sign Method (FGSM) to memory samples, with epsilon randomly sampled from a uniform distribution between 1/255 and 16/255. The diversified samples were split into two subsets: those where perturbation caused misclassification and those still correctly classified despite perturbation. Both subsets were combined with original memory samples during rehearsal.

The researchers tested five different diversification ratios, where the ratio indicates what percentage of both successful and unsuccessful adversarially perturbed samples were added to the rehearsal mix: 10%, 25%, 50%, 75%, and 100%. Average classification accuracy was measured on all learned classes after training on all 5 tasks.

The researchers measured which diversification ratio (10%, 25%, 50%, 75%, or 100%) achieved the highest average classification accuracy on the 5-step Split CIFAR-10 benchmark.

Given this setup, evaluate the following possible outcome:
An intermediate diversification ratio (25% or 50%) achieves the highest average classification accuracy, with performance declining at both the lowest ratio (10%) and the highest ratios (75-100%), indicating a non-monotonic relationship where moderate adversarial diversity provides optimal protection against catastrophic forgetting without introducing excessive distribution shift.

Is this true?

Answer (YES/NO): NO